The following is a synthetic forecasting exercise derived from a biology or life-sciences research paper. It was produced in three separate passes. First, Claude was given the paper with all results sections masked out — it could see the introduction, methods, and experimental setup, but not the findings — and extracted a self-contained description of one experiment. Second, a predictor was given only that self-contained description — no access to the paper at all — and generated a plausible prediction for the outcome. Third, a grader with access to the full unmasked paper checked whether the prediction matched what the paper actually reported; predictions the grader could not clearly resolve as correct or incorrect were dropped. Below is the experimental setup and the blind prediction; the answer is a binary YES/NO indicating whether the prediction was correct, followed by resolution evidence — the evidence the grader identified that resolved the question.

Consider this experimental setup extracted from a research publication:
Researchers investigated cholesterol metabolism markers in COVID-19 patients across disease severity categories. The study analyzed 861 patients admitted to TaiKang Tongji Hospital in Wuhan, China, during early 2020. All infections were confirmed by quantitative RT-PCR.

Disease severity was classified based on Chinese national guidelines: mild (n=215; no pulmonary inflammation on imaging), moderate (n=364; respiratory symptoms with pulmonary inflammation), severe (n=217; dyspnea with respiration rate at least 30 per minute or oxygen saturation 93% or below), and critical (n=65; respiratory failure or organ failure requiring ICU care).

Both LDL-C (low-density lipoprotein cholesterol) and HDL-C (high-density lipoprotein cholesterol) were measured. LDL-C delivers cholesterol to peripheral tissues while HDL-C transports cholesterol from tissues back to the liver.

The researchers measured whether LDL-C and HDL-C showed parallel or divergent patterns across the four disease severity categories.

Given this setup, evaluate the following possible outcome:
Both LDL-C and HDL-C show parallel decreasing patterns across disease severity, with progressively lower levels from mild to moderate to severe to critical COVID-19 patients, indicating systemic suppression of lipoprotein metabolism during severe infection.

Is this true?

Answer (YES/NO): YES